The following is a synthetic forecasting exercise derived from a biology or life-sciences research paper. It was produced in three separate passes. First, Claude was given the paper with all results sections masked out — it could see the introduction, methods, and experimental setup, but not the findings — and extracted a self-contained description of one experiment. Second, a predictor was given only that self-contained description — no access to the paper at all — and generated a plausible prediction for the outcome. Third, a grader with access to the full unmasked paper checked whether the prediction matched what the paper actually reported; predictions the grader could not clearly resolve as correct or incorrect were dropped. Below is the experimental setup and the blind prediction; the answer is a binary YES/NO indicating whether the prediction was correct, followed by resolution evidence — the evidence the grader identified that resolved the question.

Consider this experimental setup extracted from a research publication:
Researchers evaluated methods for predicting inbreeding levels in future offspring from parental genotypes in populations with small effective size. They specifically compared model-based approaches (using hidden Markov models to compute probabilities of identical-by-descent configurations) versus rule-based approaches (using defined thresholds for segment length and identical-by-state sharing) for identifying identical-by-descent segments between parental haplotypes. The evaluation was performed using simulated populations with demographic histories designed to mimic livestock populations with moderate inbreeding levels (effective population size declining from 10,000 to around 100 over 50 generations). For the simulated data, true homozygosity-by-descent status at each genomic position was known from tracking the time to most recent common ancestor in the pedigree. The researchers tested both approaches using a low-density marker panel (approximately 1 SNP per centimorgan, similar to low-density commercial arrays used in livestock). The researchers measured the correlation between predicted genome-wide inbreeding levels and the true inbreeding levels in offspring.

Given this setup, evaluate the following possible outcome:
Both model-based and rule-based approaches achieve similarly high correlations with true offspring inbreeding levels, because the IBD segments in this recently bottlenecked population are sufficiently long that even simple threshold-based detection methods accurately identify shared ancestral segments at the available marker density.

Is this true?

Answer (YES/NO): NO